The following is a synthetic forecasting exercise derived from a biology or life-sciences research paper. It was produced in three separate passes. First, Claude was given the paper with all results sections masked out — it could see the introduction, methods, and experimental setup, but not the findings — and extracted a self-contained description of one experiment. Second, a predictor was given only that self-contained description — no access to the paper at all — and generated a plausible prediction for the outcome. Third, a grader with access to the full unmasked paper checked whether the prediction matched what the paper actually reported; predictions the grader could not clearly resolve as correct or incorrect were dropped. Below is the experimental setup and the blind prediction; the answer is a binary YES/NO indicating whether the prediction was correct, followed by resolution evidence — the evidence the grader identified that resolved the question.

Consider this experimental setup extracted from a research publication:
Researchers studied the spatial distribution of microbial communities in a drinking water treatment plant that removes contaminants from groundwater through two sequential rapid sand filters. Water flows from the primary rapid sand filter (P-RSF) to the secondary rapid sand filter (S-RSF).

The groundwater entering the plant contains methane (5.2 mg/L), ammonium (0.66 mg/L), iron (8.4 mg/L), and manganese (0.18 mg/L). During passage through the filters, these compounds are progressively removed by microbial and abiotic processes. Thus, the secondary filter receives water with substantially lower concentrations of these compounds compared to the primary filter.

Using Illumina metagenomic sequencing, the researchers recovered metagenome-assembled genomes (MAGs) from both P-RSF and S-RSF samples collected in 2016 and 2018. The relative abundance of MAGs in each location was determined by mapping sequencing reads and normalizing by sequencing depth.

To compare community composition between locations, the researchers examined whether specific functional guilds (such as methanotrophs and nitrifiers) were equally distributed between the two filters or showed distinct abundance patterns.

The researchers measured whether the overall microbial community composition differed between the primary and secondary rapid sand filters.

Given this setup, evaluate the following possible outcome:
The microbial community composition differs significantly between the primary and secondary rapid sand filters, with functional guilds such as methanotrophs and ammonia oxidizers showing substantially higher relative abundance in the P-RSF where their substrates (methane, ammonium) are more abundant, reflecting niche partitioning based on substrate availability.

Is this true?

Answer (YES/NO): NO